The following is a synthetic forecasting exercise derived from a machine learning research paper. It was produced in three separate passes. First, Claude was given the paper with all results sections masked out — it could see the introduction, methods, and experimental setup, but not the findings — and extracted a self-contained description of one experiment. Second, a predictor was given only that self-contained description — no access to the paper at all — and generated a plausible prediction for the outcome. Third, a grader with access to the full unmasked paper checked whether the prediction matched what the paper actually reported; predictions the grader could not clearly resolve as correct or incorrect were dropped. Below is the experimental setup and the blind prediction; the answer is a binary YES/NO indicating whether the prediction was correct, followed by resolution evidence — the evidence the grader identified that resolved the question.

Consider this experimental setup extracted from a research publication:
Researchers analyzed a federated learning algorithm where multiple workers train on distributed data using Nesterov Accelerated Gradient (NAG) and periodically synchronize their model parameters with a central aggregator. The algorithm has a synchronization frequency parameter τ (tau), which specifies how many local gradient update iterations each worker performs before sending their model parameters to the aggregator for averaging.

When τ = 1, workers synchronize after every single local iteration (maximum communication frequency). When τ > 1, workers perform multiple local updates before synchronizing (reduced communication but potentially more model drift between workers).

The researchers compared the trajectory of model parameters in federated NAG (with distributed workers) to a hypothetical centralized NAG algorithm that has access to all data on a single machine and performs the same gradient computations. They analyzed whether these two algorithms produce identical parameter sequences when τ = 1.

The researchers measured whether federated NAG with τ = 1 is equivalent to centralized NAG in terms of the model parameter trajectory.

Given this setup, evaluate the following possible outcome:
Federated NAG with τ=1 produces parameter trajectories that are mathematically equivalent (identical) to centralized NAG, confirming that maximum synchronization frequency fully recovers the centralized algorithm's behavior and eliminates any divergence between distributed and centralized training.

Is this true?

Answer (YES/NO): YES